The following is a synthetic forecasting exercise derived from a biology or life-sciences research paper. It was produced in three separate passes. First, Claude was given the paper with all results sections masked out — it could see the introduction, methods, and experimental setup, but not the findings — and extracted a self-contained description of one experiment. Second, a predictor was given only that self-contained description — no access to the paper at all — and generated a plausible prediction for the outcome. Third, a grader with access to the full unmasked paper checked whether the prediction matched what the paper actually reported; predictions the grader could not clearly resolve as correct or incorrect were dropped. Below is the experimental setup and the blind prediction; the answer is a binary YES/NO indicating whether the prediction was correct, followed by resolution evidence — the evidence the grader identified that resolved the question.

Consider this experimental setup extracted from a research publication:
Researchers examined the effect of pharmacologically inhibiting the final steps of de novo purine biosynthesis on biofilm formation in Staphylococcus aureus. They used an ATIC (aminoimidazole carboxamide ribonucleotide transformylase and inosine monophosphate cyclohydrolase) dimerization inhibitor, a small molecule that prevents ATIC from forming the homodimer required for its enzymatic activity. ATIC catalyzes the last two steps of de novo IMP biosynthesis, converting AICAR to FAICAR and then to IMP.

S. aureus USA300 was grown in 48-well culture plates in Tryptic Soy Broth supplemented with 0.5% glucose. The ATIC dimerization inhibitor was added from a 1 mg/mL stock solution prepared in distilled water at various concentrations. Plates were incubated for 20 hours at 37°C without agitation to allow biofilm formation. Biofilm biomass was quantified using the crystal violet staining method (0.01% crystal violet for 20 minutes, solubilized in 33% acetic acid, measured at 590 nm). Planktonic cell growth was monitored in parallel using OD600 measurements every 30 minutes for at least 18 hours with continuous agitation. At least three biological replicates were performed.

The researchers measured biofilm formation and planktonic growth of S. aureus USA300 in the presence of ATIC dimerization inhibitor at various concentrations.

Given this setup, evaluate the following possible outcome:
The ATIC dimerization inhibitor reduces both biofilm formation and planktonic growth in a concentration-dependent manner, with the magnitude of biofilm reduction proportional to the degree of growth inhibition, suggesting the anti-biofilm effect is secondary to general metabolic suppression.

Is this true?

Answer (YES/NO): NO